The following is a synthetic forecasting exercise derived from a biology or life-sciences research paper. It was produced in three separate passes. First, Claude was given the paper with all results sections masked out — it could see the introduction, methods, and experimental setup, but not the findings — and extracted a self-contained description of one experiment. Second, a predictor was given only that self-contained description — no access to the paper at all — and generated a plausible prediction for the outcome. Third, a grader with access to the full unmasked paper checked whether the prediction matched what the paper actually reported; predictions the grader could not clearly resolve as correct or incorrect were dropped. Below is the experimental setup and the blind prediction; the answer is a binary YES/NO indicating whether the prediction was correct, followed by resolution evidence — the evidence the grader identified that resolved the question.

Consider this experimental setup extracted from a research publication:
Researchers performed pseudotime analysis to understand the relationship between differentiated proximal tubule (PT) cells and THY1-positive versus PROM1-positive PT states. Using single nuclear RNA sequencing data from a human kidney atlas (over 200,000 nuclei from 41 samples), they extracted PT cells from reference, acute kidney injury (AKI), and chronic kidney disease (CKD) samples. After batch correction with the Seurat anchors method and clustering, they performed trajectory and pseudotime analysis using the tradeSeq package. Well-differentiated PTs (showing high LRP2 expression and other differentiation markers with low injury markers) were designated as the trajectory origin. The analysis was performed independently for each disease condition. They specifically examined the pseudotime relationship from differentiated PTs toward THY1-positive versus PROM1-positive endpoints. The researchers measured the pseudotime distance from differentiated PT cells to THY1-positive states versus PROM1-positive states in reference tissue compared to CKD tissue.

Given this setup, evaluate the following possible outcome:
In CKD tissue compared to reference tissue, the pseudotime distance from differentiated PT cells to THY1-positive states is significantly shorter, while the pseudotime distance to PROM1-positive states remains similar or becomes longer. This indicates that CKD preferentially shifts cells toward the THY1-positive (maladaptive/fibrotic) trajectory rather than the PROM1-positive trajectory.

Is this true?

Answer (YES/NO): NO